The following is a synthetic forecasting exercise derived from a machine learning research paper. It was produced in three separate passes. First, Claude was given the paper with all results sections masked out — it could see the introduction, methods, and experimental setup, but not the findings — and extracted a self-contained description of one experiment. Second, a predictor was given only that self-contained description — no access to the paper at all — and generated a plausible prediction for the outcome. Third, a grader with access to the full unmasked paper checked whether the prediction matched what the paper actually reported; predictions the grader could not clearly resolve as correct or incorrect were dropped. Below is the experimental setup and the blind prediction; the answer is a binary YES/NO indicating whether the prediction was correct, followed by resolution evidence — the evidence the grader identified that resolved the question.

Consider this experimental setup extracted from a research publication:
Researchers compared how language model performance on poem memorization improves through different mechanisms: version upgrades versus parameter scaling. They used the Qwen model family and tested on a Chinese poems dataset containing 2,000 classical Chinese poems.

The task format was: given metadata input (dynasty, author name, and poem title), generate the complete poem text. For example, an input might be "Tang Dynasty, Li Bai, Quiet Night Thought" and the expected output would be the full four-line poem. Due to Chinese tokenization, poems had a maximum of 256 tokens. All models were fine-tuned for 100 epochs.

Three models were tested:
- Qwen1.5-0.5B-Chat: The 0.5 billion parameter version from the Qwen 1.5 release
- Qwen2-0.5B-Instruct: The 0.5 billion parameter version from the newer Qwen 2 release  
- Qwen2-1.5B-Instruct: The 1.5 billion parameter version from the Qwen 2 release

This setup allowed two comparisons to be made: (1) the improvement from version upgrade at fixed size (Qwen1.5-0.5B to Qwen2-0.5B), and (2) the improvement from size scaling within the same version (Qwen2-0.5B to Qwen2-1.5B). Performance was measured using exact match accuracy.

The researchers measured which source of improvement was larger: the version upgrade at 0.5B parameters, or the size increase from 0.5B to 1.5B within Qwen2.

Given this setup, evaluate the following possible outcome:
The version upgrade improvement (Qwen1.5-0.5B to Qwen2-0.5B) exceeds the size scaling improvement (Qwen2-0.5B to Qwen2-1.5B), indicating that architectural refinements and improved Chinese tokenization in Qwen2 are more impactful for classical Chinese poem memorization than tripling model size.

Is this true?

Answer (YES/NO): NO